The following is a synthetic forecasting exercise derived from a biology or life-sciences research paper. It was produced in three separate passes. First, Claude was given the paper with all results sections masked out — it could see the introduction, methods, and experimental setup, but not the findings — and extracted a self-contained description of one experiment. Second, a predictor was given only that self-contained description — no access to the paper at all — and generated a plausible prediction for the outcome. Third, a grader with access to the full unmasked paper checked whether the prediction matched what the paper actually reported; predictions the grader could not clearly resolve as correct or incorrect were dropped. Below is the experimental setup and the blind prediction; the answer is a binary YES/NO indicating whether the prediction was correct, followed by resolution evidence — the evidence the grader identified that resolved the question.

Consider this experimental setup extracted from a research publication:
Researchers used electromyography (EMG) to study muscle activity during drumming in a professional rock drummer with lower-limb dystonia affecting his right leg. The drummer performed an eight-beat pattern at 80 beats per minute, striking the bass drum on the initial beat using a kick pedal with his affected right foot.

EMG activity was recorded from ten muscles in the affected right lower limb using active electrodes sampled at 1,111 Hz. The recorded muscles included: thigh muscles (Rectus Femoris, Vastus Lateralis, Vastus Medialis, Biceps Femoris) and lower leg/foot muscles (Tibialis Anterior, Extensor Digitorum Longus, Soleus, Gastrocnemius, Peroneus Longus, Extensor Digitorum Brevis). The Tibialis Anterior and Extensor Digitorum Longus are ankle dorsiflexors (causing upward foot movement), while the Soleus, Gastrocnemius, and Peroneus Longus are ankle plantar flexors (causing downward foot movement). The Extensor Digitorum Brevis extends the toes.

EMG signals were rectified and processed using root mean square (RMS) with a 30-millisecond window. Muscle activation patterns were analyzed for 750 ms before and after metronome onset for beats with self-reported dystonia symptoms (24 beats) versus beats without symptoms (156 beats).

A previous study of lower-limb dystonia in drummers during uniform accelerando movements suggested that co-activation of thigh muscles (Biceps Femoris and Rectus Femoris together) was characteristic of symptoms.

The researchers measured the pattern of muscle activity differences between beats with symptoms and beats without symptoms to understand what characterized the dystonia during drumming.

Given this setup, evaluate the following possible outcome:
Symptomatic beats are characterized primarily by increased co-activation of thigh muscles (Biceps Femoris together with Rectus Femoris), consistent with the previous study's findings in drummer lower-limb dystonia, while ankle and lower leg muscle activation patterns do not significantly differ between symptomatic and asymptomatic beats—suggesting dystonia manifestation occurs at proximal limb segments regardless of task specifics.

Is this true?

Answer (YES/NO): NO